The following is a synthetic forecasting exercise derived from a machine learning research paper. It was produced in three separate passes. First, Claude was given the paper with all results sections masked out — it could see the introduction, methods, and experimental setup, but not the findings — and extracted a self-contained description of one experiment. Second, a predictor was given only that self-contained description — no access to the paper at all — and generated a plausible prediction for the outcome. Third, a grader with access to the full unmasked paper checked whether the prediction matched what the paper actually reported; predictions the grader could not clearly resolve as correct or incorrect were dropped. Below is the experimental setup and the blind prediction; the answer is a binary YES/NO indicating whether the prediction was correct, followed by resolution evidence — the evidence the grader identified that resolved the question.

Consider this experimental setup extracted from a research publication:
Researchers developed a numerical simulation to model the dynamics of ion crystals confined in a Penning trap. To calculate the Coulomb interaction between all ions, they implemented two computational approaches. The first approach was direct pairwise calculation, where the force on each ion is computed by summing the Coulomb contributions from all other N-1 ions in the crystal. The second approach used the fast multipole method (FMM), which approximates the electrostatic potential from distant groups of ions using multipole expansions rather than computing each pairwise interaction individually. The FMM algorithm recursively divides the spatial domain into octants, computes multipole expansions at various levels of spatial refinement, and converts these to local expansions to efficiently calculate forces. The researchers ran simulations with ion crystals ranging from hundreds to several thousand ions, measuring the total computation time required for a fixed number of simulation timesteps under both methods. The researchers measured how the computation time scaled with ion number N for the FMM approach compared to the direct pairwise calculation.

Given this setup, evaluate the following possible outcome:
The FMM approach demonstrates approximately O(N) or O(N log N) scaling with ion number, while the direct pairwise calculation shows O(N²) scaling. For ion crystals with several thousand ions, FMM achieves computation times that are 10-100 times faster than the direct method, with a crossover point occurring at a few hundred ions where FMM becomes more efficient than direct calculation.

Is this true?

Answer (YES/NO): NO